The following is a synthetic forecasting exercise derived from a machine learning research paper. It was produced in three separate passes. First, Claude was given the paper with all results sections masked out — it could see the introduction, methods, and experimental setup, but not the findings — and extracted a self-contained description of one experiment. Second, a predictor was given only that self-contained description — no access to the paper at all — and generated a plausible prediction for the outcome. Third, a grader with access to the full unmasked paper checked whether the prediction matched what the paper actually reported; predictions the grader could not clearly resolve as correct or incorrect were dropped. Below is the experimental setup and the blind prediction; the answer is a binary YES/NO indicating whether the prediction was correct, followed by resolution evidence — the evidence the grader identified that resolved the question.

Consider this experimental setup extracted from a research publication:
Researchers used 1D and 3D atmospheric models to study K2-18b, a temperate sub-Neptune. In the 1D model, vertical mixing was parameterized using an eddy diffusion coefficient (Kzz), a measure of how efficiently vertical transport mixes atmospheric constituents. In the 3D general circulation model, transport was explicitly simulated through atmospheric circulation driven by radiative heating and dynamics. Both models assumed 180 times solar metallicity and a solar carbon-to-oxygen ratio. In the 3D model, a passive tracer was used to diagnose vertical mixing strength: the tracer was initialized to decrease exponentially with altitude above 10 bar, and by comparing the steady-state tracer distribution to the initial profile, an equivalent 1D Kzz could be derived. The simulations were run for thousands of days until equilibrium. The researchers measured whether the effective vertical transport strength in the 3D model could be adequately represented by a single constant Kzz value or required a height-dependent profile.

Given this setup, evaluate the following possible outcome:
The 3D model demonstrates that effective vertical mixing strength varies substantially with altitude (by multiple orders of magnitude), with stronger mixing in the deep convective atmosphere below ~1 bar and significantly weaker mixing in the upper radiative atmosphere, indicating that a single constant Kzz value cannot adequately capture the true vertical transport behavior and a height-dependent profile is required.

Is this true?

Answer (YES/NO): YES